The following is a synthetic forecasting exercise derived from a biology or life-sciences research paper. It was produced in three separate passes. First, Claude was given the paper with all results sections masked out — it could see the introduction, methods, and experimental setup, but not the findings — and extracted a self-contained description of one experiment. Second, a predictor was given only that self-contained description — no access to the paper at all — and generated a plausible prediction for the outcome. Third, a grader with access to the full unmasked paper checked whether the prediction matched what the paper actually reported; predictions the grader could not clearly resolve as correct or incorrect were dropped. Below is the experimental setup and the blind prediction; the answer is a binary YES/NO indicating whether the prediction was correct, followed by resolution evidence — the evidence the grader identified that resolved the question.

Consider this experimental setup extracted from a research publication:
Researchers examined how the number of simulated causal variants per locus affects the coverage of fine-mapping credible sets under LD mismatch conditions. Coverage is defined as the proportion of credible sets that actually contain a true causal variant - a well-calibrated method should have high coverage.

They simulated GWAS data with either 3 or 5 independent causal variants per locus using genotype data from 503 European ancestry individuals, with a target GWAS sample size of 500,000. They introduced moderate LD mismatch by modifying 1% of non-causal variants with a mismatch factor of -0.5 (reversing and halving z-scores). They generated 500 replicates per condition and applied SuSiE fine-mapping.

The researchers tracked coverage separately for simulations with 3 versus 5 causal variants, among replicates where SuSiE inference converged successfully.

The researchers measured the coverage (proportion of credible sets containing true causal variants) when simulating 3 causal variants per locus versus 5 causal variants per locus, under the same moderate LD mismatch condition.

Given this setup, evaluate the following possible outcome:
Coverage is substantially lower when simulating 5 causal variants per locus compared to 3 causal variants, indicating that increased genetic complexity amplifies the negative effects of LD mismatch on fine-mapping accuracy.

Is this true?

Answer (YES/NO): NO